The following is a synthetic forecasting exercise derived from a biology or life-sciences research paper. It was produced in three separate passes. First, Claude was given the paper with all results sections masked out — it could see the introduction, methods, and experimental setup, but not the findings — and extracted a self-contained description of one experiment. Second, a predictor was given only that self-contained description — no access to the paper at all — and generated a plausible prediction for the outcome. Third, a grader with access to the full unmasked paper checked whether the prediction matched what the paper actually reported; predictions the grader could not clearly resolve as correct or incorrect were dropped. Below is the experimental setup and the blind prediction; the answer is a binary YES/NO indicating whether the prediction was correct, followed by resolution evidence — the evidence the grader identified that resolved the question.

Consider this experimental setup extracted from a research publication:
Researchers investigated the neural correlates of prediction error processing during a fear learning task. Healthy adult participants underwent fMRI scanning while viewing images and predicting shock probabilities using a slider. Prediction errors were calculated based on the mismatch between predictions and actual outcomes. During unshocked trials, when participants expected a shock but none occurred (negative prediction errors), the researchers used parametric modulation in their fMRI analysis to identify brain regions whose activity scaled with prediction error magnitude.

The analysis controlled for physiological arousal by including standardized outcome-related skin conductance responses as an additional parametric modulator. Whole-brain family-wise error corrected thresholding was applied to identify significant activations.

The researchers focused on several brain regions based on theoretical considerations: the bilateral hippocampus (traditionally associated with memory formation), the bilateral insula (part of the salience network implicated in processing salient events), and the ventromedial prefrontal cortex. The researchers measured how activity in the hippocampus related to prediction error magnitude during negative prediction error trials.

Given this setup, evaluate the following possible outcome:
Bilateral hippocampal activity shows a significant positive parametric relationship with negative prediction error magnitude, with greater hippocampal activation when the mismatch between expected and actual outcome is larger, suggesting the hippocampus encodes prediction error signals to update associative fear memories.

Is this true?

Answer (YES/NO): NO